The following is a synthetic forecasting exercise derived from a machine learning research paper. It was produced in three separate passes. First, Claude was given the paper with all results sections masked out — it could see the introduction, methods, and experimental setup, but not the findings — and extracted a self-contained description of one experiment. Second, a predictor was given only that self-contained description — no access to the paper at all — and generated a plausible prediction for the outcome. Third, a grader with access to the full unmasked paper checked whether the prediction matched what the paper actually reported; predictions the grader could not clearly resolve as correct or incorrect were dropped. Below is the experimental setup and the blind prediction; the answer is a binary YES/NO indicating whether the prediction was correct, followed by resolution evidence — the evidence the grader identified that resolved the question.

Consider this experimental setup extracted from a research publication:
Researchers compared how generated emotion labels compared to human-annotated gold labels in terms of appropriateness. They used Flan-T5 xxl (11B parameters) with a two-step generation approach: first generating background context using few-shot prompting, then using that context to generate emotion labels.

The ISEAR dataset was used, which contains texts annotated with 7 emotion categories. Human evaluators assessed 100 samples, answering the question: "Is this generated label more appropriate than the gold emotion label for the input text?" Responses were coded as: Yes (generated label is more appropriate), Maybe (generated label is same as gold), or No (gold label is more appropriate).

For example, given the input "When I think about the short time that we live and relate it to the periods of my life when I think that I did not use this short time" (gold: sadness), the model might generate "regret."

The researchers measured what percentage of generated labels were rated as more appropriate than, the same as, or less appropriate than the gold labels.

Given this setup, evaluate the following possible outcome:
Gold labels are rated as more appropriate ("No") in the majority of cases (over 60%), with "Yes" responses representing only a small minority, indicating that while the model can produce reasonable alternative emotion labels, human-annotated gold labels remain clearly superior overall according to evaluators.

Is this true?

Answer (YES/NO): NO